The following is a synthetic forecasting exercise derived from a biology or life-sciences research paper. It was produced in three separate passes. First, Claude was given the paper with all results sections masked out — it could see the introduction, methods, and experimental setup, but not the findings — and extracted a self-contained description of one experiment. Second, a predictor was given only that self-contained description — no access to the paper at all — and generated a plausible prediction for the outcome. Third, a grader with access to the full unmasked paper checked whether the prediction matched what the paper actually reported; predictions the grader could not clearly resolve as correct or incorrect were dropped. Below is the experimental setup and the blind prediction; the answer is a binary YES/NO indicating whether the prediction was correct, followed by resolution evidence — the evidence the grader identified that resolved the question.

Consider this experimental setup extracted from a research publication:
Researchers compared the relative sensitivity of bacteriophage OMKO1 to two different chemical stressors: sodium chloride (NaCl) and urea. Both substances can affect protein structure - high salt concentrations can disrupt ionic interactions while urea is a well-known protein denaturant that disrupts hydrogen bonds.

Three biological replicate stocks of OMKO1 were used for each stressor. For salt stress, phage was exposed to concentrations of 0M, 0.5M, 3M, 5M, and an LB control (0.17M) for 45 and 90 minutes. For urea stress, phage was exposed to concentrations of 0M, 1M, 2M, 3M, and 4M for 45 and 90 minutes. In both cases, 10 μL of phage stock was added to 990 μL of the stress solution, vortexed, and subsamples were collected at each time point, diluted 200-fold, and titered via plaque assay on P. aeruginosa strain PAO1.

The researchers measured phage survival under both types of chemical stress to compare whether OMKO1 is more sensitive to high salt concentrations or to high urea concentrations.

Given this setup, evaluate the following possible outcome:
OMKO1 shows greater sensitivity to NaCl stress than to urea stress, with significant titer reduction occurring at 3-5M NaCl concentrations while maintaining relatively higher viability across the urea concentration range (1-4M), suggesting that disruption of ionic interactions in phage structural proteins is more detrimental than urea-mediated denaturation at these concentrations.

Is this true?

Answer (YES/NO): NO